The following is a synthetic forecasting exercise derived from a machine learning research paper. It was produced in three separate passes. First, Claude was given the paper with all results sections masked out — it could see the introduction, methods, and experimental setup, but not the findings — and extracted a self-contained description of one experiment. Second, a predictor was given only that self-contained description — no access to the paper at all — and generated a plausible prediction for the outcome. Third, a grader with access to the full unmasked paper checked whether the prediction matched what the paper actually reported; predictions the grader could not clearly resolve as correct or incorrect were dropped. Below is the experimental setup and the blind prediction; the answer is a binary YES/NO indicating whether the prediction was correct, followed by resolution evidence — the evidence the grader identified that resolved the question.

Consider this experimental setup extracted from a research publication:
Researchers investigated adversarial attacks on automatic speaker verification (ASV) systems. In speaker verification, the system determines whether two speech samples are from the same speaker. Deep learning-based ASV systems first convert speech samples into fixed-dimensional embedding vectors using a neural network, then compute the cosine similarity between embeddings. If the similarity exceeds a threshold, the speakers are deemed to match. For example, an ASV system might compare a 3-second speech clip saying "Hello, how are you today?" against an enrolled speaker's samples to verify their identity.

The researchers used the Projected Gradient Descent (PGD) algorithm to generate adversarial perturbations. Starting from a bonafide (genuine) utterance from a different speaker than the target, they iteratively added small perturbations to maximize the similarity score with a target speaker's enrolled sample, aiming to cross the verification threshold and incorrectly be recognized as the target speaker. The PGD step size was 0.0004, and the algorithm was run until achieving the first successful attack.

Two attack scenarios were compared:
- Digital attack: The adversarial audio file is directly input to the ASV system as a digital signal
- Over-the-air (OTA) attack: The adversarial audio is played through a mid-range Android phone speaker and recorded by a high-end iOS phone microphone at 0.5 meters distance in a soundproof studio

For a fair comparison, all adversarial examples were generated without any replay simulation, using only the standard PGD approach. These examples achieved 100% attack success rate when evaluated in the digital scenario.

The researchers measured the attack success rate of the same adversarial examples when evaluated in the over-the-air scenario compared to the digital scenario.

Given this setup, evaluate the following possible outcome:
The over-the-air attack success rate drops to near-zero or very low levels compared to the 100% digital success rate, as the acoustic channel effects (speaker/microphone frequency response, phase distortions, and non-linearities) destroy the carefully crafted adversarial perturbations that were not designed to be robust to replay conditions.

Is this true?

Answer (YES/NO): NO